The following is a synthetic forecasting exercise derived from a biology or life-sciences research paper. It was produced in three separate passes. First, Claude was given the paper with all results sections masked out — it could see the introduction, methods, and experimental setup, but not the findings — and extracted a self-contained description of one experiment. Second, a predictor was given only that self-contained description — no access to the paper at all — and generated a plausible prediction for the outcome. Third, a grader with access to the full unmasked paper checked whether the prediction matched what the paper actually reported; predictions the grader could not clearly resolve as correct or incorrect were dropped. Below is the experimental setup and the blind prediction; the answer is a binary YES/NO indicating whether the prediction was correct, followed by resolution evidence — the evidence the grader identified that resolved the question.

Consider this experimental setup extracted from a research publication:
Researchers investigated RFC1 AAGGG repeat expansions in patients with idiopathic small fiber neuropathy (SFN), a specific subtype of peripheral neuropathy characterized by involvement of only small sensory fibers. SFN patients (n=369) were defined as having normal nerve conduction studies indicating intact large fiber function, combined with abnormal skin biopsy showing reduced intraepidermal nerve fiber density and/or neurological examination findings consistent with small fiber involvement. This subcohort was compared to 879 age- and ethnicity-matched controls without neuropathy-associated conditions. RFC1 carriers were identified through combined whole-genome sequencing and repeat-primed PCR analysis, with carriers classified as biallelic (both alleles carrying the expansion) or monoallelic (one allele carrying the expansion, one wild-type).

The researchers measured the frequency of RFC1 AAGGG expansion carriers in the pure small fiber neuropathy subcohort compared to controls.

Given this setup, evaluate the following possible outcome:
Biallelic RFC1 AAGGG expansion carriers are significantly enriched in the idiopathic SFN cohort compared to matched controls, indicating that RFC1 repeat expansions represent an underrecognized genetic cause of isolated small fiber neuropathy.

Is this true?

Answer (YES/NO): YES